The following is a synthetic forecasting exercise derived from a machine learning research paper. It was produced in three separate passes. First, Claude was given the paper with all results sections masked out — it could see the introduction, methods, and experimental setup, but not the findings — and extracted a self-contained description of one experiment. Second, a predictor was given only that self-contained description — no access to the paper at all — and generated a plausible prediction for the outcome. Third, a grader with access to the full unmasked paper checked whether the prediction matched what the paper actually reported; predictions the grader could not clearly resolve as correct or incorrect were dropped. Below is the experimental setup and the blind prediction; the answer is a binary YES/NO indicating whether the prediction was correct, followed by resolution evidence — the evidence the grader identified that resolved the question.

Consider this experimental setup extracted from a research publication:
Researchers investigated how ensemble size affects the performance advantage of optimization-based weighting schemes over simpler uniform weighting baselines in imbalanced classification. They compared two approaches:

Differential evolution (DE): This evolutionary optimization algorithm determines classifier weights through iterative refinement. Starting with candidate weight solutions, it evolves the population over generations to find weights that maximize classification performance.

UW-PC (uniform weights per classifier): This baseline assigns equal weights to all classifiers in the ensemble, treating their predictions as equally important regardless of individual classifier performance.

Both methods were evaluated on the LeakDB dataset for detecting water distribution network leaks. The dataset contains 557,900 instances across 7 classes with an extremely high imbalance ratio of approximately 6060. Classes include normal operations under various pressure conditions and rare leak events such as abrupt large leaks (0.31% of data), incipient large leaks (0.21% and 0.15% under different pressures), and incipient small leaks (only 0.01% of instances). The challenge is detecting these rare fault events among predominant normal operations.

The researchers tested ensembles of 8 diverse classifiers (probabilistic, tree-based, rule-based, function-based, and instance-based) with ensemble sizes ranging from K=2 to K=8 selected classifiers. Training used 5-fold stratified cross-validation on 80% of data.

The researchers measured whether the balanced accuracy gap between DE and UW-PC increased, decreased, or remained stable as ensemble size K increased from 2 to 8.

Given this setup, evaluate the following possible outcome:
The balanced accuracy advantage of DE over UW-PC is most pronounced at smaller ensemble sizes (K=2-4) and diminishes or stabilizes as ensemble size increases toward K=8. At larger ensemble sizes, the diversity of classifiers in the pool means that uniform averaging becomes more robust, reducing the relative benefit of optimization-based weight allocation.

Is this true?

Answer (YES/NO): NO